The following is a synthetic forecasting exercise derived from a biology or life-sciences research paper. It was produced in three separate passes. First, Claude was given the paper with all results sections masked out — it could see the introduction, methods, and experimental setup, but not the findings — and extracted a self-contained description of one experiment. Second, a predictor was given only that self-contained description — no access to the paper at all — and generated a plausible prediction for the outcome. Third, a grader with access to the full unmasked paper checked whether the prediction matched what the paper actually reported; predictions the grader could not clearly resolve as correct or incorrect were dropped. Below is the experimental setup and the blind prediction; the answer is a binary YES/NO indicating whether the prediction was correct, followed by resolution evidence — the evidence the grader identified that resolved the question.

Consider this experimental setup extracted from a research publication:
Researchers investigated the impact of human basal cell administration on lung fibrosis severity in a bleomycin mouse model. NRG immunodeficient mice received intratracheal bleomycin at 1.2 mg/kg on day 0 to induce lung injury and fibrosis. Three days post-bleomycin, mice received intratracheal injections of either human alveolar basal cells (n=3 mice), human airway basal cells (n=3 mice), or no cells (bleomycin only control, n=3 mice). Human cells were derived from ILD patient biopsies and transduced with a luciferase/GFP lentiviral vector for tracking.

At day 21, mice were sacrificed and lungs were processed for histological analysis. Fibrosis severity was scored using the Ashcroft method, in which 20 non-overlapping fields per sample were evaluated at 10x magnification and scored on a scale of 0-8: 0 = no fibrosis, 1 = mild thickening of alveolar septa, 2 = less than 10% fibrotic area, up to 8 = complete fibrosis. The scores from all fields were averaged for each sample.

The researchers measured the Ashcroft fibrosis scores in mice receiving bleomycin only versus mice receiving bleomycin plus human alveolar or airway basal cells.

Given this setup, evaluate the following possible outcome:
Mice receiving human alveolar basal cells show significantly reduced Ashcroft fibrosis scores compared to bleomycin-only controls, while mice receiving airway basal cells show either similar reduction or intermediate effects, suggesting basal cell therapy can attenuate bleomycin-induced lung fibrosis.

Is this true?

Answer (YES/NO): NO